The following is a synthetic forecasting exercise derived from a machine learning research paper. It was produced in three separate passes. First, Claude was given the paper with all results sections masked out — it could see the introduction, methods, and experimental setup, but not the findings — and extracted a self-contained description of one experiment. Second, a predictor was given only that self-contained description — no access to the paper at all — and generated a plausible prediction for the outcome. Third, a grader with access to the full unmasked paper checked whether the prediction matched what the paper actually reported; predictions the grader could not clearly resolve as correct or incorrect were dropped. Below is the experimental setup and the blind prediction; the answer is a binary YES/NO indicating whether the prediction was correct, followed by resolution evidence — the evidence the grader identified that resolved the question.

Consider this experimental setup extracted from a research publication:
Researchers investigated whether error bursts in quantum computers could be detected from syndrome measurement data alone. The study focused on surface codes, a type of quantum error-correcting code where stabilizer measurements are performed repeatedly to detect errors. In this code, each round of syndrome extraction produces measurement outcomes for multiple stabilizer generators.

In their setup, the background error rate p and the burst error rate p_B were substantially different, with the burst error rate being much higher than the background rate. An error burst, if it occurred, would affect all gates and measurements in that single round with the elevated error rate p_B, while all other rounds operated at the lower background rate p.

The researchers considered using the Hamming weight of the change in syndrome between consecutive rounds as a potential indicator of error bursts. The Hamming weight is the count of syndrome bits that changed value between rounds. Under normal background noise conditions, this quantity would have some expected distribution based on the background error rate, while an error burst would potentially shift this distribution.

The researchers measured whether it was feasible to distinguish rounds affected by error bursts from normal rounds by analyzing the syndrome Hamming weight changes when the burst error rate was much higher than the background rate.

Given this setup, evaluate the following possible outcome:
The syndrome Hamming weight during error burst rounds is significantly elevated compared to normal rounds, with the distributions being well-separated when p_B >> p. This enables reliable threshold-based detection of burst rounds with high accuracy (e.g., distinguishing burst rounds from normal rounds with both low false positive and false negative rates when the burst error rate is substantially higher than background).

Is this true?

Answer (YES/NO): YES